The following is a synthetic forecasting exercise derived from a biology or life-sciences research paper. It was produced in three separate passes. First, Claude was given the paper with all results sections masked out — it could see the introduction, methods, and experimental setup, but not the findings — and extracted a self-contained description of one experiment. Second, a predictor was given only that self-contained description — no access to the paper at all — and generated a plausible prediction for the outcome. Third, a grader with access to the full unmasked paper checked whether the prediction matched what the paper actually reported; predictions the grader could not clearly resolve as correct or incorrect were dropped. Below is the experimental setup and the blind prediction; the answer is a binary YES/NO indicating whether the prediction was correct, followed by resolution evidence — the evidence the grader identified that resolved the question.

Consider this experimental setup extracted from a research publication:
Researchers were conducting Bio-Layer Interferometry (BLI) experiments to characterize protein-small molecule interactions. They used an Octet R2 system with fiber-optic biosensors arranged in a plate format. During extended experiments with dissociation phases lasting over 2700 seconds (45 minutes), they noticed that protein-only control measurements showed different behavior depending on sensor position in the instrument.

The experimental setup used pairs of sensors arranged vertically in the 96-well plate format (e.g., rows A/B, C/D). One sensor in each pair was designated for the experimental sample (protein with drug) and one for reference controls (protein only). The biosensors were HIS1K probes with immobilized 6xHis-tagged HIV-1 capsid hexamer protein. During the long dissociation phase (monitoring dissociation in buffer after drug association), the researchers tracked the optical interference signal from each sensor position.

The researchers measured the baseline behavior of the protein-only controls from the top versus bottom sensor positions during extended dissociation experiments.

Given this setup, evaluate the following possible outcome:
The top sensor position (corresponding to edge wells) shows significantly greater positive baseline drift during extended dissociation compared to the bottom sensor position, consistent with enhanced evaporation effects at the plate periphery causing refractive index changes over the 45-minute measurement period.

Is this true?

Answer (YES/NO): NO